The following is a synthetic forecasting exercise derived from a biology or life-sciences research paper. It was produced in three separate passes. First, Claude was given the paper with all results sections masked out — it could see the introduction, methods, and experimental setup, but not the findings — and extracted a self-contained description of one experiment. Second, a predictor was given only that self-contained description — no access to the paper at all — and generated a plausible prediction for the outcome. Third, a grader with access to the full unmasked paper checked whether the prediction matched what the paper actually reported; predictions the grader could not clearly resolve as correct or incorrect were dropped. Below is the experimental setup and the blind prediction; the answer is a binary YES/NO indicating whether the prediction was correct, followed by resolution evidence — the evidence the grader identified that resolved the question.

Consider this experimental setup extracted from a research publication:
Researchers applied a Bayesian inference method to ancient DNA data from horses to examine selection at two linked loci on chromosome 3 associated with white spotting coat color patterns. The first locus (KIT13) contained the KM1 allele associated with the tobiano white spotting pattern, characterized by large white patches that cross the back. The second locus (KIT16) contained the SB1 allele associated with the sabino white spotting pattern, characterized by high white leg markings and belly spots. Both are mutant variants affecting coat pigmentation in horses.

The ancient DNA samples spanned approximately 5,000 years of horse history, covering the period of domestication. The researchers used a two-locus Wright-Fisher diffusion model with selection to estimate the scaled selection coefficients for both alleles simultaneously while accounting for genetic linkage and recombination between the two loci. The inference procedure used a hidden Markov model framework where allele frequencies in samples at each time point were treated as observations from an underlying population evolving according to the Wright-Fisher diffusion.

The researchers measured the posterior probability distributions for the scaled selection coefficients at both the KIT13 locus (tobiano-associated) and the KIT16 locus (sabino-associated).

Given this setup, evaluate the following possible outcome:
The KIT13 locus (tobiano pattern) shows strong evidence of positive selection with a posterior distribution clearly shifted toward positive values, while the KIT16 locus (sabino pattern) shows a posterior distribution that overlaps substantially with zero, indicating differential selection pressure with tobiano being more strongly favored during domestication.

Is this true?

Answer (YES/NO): NO